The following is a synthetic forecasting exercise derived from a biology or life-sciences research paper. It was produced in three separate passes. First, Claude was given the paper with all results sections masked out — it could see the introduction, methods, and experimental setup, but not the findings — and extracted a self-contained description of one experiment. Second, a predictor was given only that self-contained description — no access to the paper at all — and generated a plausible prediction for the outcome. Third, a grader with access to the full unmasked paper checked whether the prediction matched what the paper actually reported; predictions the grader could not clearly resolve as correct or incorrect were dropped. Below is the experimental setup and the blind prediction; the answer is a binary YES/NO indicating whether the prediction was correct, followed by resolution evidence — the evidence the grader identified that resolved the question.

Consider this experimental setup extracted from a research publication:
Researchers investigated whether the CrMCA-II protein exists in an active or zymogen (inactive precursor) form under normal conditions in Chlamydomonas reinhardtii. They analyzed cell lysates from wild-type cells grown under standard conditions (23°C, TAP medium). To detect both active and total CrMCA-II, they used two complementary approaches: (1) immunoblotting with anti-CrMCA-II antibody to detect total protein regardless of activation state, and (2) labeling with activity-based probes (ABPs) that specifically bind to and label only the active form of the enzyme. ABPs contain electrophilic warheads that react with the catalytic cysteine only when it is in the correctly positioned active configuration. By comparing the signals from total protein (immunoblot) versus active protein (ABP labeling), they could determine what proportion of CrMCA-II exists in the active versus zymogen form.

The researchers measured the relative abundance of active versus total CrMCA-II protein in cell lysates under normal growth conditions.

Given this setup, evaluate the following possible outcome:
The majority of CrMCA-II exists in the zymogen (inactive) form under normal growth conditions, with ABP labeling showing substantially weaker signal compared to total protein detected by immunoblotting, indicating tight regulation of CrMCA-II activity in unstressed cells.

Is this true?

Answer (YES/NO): YES